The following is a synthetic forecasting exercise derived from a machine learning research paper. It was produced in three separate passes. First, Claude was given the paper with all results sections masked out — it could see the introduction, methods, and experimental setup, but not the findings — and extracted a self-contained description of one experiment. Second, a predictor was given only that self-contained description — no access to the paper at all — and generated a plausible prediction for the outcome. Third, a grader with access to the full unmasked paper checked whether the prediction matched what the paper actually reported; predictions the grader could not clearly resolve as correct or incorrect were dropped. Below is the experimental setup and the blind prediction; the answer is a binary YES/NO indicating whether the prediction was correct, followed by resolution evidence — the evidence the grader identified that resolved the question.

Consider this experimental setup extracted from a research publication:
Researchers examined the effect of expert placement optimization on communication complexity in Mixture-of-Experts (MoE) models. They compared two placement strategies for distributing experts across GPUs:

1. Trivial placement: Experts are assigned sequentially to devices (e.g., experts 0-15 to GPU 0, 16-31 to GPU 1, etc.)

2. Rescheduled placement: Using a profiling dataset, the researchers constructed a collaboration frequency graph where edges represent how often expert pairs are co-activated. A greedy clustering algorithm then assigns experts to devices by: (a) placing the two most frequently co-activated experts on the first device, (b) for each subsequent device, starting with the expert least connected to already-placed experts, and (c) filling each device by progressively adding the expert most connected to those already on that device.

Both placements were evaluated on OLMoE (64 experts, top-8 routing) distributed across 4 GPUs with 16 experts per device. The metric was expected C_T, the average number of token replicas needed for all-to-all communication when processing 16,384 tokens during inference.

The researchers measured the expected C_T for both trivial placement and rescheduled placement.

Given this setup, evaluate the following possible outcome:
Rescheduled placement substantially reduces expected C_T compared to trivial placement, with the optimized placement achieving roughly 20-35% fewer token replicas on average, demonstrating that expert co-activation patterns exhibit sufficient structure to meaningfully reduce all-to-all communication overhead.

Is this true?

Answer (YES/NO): YES